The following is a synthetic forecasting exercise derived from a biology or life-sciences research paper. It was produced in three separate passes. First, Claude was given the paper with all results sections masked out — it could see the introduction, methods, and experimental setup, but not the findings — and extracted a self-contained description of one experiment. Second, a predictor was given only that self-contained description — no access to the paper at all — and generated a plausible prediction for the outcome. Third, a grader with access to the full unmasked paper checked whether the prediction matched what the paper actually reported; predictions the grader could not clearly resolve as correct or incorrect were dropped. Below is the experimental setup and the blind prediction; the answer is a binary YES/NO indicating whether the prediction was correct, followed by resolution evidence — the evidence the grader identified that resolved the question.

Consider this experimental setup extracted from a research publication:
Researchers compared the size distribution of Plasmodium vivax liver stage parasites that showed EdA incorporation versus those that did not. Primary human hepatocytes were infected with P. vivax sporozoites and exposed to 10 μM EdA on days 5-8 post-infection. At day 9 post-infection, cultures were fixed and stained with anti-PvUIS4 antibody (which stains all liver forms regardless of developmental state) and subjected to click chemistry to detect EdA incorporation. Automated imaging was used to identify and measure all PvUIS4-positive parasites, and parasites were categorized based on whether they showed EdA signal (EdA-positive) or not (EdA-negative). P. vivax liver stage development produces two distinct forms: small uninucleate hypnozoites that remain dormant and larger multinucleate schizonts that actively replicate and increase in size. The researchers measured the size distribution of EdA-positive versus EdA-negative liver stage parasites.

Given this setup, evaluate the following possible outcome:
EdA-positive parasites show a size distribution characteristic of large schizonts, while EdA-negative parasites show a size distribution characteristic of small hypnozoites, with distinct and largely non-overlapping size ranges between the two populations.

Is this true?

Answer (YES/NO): NO